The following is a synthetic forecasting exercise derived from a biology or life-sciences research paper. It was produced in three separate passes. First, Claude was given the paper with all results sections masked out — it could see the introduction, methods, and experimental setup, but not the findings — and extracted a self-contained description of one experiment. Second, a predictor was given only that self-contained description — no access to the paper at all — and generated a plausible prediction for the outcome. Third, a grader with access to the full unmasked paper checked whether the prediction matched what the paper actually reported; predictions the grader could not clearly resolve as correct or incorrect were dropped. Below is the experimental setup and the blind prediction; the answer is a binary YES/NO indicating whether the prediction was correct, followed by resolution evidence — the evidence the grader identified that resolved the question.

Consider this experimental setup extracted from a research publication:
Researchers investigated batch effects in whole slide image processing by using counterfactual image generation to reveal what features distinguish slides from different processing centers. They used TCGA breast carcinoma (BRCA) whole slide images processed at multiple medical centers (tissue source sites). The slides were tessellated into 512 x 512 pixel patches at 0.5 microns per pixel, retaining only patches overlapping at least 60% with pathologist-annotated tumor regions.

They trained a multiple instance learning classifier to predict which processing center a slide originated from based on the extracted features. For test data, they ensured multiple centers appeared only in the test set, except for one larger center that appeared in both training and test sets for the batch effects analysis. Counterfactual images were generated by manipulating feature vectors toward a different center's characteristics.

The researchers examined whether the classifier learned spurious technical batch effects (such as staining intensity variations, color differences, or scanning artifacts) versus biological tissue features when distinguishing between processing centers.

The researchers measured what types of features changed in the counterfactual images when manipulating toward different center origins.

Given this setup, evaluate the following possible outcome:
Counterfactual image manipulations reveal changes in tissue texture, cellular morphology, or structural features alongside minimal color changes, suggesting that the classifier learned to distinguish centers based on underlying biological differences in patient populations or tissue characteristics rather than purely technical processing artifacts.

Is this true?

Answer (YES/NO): NO